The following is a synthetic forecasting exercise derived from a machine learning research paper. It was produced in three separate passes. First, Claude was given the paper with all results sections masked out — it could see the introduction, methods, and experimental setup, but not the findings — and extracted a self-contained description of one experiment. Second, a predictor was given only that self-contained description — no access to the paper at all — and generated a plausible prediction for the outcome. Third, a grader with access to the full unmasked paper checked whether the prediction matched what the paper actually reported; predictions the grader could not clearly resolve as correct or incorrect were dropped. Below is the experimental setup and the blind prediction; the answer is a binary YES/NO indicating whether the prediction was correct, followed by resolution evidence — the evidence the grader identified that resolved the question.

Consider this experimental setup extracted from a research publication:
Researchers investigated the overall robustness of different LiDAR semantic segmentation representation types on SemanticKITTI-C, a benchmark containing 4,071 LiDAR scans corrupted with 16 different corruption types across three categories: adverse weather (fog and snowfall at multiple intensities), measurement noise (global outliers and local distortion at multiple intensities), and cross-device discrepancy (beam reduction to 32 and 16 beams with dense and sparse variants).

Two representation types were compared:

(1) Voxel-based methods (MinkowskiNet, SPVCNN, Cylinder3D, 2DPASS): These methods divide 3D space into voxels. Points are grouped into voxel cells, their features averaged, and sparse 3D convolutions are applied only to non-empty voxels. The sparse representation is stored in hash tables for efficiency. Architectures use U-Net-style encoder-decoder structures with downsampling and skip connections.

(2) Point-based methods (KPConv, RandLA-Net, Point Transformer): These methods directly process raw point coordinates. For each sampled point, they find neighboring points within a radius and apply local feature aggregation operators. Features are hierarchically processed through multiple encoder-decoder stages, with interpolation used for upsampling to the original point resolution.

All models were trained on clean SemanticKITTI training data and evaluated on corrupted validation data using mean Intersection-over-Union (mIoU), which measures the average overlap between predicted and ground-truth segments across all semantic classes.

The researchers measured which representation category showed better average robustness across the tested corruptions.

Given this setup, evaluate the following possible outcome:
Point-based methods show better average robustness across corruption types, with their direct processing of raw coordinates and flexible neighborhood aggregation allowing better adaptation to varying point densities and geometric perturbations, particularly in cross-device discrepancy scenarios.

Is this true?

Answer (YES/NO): NO